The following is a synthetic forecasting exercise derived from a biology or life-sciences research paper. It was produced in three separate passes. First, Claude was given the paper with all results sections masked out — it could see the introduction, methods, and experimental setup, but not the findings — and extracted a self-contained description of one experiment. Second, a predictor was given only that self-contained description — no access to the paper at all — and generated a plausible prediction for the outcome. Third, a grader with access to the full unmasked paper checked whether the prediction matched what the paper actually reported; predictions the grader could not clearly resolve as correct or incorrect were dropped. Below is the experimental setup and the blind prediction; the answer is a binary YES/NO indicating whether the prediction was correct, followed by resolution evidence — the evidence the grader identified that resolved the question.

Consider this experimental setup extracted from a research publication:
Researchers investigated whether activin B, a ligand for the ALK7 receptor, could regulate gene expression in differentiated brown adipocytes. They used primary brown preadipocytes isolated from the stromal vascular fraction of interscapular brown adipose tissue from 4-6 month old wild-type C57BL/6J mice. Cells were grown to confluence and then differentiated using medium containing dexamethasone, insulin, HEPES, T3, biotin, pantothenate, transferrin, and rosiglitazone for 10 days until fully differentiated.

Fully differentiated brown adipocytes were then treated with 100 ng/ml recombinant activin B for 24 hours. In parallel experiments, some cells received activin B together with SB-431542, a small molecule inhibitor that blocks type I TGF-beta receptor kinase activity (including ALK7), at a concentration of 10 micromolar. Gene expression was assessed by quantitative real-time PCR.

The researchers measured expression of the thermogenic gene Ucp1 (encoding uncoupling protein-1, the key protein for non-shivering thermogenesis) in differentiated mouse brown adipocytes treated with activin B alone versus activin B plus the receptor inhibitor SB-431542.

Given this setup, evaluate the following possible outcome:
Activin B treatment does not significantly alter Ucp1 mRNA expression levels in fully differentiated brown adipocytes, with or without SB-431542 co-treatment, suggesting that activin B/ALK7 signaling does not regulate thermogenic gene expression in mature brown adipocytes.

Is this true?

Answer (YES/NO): YES